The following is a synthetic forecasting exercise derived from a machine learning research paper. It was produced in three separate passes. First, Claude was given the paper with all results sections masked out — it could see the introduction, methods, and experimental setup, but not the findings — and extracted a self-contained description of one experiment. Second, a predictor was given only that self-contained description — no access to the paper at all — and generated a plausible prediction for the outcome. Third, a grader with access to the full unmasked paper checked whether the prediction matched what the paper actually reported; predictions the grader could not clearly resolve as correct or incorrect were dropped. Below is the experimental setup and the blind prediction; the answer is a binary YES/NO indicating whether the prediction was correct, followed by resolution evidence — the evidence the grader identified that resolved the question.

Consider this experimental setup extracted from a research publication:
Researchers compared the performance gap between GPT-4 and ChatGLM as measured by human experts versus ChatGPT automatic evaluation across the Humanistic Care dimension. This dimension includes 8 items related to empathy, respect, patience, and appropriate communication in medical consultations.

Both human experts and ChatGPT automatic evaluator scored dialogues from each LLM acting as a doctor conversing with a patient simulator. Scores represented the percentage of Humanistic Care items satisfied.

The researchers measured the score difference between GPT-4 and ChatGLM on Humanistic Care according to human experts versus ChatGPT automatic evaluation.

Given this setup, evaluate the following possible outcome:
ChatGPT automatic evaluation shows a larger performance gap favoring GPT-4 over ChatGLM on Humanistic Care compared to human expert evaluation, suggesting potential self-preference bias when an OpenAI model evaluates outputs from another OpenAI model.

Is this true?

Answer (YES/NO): NO